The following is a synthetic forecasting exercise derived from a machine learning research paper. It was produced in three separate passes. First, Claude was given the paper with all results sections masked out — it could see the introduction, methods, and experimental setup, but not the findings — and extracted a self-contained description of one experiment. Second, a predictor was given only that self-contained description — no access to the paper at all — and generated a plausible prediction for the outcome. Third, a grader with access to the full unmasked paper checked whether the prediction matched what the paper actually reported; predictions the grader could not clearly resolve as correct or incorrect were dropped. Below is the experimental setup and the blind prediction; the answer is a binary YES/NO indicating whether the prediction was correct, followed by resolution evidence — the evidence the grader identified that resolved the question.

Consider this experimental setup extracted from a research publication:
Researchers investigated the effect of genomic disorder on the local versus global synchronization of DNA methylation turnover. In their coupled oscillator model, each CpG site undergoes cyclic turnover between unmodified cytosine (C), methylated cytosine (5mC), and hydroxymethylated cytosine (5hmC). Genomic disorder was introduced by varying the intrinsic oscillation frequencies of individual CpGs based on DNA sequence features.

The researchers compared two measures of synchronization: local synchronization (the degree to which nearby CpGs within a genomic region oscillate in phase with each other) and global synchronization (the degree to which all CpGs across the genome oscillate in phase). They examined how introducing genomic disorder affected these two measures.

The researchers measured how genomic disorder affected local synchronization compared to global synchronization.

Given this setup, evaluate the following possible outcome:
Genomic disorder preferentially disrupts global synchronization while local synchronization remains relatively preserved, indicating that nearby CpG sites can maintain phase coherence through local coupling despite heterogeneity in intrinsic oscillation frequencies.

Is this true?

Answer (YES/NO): NO